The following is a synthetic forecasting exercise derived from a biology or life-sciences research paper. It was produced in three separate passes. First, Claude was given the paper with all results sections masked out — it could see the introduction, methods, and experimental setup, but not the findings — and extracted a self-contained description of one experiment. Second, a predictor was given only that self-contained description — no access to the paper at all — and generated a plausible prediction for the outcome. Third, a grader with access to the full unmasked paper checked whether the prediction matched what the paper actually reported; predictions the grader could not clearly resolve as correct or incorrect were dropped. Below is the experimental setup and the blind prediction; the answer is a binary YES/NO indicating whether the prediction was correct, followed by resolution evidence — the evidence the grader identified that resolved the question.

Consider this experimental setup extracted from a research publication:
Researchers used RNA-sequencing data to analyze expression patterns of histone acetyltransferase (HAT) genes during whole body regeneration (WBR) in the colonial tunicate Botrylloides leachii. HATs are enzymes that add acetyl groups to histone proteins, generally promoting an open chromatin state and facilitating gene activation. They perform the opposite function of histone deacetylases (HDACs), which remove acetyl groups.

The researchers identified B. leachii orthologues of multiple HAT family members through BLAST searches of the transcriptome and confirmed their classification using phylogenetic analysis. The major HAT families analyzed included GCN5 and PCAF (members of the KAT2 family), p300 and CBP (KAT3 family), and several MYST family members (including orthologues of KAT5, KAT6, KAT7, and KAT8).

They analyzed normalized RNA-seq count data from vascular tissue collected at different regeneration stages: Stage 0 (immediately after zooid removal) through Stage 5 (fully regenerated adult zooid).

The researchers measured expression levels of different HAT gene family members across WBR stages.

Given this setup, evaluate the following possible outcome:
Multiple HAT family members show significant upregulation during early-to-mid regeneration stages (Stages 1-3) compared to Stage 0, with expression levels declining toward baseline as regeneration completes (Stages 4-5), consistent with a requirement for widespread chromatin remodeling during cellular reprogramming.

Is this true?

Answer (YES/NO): NO